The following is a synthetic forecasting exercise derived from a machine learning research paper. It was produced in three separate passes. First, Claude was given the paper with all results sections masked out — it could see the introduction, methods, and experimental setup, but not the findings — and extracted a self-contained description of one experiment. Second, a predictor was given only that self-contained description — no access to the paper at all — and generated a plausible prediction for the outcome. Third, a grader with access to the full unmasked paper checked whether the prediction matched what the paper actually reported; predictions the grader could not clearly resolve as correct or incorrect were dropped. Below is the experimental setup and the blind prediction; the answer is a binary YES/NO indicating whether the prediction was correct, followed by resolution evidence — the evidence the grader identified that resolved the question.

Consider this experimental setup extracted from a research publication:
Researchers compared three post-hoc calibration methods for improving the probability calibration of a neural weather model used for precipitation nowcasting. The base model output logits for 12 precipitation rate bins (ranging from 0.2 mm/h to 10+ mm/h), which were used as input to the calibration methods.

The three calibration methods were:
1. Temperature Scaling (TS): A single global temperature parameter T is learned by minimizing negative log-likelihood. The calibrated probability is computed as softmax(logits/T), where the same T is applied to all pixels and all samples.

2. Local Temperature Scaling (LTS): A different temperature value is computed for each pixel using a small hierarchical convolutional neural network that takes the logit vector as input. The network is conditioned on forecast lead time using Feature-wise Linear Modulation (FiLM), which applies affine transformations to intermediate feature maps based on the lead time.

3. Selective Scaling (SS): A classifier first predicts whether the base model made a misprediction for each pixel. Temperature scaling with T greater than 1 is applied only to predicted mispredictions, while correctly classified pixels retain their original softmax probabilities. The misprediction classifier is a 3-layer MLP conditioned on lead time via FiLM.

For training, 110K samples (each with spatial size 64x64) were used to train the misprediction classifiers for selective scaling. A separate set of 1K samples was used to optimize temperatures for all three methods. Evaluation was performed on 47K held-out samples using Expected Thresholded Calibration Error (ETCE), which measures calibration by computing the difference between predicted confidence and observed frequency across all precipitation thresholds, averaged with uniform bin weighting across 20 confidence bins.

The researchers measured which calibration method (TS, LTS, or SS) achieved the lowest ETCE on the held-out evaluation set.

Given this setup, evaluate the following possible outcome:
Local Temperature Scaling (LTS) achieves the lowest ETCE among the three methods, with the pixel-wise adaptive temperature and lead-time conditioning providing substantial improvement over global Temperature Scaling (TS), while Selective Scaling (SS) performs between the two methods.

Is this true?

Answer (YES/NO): NO